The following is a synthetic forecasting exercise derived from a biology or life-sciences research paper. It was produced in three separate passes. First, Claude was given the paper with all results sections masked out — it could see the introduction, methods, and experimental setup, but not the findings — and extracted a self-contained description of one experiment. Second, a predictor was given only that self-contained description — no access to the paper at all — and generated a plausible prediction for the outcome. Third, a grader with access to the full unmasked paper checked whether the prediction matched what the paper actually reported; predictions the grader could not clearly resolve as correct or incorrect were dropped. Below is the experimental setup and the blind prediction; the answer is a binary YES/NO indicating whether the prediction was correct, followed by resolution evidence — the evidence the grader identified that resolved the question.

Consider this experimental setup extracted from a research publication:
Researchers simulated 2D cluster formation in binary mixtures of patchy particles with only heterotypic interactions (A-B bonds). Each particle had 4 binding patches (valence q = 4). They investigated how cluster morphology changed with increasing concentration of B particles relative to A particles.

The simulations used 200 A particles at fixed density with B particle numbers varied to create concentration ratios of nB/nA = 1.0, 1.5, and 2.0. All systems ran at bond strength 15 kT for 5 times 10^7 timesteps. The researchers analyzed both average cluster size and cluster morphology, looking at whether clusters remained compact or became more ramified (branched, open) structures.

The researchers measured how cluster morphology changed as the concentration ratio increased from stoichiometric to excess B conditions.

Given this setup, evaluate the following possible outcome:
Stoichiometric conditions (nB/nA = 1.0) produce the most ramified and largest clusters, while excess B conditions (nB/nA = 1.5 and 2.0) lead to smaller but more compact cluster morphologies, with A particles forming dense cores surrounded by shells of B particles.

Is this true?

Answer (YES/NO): NO